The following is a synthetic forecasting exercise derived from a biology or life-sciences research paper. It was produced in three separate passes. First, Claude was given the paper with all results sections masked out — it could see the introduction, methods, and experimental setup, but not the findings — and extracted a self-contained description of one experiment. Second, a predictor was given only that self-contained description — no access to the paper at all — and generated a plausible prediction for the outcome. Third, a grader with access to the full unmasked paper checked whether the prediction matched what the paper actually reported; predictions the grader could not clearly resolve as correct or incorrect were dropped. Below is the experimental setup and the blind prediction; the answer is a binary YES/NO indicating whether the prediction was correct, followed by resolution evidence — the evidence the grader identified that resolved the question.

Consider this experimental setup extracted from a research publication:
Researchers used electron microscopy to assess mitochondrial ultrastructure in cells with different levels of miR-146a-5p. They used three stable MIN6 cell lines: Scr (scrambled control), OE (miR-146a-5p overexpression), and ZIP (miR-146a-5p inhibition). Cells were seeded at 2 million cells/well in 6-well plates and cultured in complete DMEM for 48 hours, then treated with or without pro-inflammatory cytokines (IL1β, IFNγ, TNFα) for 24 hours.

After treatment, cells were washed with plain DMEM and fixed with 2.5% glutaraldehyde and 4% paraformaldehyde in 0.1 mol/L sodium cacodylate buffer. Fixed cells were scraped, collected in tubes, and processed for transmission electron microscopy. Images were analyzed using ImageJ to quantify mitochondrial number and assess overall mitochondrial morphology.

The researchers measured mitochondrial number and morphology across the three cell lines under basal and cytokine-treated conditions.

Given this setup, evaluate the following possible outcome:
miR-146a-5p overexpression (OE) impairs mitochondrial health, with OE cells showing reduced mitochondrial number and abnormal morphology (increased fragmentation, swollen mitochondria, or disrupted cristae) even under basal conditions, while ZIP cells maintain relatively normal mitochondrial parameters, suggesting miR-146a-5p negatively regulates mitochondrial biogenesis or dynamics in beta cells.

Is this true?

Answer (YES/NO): NO